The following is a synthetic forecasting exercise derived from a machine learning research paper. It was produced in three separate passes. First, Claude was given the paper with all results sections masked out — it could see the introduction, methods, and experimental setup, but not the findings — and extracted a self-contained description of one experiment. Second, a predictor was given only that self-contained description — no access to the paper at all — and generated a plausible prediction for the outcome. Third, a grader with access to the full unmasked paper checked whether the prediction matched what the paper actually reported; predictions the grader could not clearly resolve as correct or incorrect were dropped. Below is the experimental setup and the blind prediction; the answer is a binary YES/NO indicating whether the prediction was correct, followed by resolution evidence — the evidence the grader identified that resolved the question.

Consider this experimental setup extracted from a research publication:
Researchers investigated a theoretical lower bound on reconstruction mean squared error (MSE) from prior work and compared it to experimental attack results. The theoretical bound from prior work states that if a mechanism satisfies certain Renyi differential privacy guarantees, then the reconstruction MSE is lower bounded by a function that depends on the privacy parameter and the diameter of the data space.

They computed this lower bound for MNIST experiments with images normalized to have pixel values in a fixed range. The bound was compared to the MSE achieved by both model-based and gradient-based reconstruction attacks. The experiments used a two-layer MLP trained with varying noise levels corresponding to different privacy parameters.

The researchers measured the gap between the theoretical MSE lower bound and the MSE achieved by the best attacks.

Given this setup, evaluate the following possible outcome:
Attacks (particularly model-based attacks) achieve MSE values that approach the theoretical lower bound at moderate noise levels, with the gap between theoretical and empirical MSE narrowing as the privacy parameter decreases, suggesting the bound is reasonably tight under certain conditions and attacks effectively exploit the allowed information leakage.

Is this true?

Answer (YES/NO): NO